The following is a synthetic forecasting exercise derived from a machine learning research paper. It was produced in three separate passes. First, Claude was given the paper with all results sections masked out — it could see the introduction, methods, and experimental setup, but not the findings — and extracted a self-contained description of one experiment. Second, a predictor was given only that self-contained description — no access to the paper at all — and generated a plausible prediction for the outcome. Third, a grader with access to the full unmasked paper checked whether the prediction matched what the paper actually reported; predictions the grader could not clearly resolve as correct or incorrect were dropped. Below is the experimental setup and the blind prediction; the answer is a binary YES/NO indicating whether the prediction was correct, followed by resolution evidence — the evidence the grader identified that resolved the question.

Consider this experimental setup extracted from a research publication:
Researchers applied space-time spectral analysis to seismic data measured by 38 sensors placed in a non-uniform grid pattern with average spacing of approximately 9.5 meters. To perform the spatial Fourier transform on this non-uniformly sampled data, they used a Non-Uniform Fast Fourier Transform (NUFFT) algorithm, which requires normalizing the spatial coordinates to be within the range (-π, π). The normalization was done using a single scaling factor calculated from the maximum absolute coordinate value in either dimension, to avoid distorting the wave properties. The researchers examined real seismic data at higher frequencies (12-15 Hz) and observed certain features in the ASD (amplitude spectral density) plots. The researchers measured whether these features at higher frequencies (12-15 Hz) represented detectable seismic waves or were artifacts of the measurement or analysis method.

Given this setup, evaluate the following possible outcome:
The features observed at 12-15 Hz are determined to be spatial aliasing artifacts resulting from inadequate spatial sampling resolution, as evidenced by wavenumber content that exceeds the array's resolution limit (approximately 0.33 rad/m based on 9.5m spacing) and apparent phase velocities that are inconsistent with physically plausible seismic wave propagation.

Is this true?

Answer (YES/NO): NO